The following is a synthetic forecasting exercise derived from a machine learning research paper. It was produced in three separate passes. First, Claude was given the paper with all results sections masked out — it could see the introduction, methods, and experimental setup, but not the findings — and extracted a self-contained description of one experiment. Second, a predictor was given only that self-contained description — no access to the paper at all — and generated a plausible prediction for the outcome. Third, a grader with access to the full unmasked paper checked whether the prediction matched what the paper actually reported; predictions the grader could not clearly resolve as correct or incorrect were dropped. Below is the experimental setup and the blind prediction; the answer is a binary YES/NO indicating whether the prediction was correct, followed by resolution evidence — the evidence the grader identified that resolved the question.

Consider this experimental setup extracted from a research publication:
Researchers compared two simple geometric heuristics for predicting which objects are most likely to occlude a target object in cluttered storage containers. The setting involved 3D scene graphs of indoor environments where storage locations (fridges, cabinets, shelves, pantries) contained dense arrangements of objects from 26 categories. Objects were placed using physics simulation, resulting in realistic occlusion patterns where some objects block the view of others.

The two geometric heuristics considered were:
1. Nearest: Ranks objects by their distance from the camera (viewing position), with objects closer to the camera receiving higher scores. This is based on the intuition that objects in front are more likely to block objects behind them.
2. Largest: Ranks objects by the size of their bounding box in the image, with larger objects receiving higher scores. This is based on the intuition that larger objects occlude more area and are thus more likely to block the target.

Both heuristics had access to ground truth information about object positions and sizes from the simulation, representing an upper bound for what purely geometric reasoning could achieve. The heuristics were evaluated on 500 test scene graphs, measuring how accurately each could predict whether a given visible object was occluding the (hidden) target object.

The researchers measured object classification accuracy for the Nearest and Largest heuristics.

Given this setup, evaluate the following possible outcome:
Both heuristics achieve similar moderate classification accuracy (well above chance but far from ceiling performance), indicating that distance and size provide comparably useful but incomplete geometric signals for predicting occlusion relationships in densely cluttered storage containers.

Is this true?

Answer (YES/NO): YES